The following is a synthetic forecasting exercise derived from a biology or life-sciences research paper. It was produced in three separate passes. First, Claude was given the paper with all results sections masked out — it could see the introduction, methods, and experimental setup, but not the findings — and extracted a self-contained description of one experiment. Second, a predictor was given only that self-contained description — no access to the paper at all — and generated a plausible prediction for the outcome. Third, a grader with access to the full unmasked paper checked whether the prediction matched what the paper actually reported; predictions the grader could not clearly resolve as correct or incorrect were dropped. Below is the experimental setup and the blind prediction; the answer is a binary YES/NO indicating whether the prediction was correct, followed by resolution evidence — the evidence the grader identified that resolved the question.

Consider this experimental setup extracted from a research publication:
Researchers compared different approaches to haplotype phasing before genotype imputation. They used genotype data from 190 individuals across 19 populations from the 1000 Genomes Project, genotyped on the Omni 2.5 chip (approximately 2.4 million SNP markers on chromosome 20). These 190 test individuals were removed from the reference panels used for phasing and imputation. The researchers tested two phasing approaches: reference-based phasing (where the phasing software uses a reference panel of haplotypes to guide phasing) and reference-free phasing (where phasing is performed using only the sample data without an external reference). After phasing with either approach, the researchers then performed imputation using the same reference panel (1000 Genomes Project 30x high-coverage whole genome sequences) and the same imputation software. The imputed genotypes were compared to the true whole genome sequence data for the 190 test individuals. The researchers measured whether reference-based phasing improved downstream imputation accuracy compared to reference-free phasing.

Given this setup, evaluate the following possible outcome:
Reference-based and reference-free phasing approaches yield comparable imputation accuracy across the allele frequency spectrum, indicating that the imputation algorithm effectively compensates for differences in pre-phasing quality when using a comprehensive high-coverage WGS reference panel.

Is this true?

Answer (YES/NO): NO